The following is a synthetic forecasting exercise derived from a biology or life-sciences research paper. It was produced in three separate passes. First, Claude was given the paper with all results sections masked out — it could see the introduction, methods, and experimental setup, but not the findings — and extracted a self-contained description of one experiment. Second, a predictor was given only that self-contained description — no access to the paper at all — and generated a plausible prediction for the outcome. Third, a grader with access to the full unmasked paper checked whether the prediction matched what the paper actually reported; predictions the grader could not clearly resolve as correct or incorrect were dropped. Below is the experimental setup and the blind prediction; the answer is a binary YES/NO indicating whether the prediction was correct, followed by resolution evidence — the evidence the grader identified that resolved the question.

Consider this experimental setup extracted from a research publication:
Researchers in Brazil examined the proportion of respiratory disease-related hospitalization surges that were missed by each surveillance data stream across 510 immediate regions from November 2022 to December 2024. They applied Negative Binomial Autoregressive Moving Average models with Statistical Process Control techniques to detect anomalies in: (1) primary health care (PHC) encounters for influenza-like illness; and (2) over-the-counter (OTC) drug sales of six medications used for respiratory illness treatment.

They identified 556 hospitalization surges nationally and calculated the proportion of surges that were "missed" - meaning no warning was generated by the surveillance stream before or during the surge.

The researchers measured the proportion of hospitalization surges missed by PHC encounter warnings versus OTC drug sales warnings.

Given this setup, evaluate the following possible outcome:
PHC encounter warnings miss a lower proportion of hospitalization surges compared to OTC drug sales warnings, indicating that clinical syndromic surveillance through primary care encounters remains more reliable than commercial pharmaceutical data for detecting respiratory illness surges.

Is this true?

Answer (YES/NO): NO